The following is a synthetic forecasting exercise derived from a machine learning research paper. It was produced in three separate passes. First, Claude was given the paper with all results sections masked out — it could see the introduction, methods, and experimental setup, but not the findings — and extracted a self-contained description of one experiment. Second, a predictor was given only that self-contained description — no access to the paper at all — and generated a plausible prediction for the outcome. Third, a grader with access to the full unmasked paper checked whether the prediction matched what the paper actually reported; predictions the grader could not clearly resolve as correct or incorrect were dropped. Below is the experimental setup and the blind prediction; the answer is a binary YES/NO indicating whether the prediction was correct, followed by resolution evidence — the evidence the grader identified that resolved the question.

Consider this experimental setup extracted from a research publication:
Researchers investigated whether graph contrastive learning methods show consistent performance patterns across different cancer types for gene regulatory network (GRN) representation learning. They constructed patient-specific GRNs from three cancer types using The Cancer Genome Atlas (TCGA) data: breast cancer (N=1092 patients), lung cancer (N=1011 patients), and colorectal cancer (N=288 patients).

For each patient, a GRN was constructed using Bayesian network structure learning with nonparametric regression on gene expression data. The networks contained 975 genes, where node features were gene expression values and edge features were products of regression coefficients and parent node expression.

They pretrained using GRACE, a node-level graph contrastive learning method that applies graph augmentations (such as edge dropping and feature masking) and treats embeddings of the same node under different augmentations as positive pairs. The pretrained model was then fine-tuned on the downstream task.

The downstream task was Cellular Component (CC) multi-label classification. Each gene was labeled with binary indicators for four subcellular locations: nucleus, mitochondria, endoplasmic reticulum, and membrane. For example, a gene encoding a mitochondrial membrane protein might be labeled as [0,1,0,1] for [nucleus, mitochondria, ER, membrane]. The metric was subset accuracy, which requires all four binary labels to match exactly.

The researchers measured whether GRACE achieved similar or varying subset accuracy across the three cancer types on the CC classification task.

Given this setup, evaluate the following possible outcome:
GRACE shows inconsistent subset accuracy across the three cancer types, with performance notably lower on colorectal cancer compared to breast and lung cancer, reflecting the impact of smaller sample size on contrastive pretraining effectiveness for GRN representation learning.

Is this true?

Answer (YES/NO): NO